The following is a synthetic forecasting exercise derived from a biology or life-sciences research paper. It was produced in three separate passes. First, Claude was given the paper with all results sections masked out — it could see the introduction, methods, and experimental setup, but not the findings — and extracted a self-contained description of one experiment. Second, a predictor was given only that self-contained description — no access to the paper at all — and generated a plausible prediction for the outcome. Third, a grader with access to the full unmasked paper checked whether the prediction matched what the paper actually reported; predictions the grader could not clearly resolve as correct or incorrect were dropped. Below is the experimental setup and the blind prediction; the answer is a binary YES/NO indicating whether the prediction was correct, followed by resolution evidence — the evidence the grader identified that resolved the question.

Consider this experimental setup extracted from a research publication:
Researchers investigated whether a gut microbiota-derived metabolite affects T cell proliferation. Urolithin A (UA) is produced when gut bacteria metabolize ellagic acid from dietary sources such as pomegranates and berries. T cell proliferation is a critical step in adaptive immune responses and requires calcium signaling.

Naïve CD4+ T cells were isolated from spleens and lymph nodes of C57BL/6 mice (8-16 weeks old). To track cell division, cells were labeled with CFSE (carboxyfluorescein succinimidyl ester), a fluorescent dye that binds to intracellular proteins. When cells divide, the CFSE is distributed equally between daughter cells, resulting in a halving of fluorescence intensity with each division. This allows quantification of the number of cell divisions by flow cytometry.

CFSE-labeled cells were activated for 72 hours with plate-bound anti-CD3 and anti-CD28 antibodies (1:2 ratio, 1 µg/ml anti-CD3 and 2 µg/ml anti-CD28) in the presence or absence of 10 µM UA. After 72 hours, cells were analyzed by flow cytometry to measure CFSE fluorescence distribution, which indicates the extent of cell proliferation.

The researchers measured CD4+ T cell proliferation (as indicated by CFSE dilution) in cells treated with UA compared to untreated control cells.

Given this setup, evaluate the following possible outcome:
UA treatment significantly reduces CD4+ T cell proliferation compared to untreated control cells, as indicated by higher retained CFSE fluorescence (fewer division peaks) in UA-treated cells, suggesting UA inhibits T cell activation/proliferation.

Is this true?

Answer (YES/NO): YES